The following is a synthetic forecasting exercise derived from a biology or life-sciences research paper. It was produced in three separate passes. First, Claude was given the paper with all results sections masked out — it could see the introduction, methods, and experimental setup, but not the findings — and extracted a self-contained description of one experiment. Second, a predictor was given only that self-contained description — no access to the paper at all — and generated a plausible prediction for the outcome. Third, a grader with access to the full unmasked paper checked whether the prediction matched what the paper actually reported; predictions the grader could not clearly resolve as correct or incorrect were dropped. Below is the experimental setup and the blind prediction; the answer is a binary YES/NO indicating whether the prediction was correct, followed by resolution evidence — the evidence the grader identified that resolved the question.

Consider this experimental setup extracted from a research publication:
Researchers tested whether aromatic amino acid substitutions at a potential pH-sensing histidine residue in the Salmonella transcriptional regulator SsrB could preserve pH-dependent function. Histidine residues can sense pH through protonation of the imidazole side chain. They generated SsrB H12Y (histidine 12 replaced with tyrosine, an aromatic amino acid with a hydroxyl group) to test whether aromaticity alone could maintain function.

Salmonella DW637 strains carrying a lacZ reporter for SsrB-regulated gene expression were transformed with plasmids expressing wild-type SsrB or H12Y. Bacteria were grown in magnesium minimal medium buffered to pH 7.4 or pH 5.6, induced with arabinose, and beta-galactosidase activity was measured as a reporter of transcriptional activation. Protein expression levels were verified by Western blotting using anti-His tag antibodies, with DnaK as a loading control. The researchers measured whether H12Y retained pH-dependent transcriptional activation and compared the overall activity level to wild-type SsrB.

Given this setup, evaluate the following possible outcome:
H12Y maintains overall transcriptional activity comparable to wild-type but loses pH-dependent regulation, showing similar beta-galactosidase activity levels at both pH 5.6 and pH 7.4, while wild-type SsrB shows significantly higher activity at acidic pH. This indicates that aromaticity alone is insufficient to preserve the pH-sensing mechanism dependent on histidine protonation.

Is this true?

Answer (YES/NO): NO